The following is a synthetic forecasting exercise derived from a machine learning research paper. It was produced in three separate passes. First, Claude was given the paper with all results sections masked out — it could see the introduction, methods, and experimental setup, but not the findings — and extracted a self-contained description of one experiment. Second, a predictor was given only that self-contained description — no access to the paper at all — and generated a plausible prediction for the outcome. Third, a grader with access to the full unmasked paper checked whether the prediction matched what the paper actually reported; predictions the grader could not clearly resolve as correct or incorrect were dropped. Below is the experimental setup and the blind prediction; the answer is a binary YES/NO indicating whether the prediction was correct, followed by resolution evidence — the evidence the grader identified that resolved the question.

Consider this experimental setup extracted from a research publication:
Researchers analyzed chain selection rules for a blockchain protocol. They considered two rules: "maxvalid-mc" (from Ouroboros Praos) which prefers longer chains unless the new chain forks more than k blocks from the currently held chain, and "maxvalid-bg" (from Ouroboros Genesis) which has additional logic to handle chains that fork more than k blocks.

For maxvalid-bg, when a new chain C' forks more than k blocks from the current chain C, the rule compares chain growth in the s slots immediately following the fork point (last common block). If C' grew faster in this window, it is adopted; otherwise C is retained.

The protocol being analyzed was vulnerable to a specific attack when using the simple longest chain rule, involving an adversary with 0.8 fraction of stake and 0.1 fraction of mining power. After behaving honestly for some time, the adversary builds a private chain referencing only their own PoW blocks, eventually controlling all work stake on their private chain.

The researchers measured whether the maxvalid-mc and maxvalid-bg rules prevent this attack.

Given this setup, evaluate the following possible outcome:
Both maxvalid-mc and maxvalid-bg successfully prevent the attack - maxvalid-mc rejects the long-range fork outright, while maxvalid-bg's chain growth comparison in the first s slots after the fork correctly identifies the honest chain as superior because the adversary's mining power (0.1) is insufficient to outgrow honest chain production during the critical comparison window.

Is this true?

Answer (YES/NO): YES